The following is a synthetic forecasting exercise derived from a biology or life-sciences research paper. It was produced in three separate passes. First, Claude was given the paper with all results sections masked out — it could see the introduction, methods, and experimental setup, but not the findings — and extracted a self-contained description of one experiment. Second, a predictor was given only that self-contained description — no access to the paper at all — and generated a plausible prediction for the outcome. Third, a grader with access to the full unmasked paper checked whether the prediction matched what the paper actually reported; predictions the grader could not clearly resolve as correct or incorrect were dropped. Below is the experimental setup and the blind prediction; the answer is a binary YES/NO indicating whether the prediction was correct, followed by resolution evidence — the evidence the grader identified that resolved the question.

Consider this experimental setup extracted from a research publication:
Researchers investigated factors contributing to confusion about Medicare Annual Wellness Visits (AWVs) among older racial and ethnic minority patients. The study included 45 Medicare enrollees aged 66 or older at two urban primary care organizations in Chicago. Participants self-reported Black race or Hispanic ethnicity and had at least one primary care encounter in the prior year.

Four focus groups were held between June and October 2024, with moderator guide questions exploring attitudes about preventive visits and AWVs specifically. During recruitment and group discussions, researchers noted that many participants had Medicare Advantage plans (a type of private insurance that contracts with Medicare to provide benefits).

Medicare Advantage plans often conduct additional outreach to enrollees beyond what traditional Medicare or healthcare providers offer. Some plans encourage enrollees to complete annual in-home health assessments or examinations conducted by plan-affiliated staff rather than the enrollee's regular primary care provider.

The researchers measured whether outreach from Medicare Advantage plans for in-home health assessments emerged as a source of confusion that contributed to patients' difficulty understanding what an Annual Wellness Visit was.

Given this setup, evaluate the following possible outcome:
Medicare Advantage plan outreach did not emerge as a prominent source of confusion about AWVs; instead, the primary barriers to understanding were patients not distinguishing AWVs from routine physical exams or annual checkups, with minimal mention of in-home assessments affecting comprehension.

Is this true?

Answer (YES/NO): NO